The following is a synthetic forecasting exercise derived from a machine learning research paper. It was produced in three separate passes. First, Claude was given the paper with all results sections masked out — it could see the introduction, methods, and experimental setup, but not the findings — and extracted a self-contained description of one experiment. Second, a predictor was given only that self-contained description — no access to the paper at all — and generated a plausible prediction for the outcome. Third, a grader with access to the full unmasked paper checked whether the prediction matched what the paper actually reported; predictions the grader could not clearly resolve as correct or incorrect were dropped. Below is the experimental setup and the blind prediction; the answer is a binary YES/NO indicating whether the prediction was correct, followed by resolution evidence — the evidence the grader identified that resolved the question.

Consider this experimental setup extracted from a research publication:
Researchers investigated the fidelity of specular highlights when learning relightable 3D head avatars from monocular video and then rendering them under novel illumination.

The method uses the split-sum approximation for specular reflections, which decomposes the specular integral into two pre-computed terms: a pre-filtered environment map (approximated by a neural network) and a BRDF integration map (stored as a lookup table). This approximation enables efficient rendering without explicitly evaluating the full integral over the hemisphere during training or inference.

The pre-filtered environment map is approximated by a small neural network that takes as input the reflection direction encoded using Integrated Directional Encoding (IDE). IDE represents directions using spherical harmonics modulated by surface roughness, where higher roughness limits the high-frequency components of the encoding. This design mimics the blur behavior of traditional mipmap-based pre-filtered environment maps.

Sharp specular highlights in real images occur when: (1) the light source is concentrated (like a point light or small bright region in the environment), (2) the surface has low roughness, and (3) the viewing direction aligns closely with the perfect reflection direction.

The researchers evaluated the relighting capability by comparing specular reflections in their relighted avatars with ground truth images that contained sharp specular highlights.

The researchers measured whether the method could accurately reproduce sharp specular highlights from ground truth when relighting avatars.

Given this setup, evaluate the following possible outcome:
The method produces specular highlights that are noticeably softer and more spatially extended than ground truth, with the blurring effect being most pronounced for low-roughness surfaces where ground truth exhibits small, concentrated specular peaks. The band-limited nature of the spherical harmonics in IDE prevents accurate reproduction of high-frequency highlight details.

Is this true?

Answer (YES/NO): NO